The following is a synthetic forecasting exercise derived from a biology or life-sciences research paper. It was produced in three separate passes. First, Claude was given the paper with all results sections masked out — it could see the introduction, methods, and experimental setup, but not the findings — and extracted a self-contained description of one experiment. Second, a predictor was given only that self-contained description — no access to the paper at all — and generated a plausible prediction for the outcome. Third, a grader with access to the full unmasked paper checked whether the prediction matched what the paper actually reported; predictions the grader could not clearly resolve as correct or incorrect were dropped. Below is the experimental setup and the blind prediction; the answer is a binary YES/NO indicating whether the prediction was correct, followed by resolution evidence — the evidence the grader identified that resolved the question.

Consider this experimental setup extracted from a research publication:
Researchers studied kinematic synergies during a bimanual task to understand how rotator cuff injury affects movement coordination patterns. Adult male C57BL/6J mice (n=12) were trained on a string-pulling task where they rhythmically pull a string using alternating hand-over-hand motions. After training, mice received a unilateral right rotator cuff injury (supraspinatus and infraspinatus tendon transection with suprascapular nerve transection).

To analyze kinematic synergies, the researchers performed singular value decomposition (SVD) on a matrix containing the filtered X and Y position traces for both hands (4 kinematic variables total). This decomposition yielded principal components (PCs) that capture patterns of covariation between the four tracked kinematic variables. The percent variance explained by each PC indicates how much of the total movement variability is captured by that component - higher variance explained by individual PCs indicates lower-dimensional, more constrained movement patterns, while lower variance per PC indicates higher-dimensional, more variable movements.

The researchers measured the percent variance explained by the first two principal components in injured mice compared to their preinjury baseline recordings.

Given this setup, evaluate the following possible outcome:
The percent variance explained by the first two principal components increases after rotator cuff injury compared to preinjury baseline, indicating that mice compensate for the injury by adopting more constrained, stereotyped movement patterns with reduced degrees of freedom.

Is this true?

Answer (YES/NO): NO